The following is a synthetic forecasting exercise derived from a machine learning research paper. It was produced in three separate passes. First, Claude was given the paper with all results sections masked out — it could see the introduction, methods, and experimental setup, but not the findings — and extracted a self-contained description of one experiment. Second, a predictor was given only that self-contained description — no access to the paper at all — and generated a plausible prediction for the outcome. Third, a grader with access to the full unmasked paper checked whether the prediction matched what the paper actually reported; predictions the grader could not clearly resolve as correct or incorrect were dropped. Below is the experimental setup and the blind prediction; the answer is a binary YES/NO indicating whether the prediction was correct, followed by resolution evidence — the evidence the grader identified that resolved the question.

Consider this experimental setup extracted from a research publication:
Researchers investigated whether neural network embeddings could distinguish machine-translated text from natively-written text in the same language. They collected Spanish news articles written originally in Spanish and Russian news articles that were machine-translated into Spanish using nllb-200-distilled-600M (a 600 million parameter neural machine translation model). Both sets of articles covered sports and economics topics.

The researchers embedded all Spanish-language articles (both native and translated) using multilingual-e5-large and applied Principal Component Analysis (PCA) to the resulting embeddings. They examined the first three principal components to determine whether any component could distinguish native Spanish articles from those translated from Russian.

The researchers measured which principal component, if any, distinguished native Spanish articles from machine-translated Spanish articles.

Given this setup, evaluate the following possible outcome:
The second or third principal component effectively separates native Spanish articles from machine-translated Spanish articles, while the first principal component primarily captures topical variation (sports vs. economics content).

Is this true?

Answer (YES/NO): NO